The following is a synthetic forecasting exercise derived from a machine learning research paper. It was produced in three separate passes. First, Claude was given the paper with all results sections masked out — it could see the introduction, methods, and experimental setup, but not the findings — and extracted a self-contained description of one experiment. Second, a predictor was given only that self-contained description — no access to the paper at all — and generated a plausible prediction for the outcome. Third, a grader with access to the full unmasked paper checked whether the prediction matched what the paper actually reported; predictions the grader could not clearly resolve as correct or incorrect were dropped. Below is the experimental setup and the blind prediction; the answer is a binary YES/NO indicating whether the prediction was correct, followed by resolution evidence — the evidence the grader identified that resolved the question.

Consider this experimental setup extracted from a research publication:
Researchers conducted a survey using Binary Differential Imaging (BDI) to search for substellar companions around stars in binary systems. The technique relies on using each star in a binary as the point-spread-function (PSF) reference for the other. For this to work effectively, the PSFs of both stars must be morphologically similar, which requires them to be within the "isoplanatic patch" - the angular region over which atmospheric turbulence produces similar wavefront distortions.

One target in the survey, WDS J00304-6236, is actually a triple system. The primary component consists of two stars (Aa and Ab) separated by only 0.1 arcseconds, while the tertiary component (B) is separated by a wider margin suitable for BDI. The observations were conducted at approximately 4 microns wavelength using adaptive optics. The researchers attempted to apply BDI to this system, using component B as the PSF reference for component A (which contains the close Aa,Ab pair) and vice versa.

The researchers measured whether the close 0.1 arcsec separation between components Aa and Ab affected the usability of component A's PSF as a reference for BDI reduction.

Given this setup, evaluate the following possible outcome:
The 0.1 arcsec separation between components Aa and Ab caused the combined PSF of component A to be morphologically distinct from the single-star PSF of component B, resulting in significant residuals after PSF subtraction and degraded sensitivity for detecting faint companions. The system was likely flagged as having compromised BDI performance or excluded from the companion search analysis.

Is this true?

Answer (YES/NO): YES